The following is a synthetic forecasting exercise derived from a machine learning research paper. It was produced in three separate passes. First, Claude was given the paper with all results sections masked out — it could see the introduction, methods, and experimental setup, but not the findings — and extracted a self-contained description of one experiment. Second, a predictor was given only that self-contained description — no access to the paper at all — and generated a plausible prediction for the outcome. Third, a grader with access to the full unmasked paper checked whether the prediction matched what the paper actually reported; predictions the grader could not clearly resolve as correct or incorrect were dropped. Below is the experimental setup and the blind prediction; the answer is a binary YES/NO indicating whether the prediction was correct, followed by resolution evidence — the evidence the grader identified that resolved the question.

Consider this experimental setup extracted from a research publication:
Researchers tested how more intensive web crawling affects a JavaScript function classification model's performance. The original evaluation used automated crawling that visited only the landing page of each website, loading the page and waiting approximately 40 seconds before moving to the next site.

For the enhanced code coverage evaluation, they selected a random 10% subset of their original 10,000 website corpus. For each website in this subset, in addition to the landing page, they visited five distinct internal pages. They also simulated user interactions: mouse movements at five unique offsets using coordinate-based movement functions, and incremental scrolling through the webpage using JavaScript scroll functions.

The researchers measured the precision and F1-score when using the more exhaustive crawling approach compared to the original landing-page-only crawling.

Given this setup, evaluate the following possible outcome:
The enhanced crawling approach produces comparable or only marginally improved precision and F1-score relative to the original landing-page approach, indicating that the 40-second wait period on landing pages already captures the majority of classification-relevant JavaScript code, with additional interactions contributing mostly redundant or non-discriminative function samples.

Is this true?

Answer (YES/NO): NO